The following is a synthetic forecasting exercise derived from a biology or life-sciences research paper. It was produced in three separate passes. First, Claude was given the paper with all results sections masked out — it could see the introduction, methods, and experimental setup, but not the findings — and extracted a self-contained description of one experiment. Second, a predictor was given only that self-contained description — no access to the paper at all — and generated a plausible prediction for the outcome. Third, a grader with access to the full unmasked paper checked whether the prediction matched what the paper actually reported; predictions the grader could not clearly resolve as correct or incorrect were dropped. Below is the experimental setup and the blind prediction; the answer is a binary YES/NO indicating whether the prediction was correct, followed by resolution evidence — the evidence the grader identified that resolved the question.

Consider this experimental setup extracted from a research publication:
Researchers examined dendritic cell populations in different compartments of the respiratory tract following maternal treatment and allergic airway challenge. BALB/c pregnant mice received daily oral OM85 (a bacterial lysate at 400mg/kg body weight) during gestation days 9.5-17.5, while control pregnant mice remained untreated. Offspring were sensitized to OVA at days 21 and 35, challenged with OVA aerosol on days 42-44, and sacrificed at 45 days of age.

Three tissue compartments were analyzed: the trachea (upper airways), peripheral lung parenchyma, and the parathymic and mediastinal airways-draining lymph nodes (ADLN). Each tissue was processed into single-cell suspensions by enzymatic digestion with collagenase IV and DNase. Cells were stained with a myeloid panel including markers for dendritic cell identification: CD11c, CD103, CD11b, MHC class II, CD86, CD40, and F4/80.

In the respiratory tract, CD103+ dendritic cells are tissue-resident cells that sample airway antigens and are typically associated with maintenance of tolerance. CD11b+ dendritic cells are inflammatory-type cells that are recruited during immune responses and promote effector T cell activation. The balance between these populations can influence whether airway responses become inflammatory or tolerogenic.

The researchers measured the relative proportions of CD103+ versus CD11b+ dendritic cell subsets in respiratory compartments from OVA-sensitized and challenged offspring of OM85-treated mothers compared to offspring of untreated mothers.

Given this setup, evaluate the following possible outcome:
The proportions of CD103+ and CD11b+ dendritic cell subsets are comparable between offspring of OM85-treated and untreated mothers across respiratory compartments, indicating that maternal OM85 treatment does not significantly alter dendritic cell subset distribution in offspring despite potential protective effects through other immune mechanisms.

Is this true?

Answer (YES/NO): NO